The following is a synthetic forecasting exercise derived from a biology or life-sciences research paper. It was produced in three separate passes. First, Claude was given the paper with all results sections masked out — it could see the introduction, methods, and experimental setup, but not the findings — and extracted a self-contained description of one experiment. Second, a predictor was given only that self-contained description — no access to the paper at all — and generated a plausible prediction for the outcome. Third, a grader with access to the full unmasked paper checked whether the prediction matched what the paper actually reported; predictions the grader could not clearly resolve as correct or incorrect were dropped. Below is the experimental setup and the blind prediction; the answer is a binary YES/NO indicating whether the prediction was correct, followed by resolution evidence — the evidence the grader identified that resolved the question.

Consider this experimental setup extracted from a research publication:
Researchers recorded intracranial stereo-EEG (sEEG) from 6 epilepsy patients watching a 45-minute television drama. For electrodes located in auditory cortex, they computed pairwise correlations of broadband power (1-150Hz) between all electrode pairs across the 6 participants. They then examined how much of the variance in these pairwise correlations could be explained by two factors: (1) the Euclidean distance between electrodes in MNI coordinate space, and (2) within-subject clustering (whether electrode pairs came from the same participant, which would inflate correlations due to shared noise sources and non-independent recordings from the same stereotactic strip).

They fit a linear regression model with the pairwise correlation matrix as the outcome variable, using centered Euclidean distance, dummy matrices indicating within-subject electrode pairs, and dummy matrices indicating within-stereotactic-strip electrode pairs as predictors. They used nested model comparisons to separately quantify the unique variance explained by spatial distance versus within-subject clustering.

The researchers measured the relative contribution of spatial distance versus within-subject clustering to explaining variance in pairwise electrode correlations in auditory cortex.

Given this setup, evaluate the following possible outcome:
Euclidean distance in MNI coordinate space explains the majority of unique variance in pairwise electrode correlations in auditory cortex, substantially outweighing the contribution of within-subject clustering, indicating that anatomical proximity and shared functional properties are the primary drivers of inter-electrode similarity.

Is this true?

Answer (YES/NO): NO